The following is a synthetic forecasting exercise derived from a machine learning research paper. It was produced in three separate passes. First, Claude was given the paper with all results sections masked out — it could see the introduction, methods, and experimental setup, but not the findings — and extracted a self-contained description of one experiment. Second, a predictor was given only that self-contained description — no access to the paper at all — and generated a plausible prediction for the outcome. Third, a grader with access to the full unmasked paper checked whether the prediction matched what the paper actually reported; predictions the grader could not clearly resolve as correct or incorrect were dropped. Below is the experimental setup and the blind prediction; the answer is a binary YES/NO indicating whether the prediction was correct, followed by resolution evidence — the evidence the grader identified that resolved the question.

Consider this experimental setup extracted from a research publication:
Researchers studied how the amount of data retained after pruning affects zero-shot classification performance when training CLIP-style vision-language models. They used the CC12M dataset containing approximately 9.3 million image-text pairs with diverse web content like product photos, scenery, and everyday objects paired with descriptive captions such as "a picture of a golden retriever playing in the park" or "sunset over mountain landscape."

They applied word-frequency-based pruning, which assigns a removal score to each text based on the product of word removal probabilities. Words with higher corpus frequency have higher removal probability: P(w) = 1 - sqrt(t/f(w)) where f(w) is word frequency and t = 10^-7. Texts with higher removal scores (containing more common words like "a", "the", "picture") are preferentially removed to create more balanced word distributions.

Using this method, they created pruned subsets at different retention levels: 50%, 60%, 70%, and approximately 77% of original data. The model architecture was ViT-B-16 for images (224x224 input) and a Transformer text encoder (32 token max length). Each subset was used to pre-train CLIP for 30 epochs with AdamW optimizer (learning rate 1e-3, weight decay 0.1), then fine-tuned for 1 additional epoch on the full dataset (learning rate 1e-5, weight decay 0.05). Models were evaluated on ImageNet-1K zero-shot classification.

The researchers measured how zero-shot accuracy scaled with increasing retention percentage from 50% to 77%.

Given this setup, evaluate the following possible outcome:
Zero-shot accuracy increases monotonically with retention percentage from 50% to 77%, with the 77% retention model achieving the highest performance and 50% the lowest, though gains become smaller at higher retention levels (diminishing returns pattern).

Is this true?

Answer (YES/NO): YES